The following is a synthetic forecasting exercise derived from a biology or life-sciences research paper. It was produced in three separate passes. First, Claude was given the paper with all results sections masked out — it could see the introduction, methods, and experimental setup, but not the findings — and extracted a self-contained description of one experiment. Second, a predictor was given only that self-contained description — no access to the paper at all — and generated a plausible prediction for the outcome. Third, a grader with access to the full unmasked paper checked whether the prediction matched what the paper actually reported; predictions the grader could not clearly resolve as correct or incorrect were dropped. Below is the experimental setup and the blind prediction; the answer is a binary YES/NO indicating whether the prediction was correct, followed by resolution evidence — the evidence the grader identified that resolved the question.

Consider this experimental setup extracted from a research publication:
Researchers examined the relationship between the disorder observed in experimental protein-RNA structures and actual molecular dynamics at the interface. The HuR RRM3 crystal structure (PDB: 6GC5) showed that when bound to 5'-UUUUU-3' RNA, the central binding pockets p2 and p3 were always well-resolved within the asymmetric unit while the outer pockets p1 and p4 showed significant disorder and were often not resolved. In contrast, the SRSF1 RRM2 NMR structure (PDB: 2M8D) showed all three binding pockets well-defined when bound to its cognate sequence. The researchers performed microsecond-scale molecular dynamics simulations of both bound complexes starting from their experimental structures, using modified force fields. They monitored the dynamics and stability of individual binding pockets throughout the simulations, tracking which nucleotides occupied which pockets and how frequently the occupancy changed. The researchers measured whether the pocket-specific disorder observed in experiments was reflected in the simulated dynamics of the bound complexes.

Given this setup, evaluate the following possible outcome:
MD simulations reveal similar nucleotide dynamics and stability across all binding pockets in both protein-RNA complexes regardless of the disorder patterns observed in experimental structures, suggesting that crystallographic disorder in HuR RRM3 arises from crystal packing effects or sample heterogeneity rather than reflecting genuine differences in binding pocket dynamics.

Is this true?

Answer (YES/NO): NO